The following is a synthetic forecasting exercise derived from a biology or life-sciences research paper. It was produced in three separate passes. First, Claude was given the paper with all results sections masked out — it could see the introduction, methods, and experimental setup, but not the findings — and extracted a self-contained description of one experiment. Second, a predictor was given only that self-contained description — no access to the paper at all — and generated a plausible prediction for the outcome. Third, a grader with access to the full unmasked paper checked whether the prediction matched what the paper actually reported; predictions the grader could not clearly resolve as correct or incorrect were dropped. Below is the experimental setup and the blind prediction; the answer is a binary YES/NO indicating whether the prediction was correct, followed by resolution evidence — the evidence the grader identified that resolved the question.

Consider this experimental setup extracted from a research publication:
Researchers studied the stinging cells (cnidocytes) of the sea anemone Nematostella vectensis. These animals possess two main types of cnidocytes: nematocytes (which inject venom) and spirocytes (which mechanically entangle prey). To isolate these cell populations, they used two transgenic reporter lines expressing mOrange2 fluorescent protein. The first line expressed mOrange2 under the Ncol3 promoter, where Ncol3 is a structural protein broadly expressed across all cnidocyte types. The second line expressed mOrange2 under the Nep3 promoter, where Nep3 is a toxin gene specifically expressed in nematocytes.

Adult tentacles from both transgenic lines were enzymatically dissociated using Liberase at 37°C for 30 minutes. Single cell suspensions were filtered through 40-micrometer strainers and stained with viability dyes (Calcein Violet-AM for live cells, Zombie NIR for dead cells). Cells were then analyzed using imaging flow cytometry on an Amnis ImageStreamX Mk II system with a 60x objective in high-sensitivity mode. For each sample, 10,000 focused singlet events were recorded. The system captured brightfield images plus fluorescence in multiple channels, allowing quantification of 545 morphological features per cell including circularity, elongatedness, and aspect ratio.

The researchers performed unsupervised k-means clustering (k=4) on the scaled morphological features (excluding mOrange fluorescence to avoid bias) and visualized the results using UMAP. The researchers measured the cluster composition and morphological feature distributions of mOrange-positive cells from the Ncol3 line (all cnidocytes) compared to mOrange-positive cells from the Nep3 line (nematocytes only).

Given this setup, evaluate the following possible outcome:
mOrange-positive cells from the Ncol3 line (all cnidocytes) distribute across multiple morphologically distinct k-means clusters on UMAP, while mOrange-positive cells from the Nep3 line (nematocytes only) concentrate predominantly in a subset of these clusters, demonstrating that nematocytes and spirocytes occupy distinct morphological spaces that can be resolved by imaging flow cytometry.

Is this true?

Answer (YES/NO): YES